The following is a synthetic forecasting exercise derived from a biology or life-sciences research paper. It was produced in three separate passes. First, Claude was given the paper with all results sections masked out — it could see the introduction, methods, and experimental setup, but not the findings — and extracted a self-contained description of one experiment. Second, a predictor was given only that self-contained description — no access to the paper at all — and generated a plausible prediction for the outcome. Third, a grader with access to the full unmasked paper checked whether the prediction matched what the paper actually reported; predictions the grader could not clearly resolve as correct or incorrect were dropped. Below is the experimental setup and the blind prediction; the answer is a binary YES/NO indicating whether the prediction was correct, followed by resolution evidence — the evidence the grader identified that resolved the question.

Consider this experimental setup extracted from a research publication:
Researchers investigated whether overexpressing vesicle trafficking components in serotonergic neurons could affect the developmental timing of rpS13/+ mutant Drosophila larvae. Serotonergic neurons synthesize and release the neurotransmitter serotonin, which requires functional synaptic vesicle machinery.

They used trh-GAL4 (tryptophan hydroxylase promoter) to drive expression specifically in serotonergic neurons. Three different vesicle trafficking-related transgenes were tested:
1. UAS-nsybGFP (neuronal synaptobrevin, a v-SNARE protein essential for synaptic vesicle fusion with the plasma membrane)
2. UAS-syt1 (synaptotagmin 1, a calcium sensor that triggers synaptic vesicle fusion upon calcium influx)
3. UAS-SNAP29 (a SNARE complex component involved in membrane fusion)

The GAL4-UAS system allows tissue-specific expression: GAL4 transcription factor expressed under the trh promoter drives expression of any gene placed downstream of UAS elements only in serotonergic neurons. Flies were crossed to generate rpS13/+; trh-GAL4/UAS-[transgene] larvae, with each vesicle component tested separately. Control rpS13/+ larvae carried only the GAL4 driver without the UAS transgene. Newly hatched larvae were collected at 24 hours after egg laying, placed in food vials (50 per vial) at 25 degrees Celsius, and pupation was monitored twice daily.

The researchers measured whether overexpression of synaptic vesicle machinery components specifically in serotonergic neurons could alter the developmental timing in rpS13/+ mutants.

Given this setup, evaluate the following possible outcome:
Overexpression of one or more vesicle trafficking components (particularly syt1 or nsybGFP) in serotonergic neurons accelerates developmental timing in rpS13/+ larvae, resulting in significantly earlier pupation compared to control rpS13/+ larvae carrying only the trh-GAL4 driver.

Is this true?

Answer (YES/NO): YES